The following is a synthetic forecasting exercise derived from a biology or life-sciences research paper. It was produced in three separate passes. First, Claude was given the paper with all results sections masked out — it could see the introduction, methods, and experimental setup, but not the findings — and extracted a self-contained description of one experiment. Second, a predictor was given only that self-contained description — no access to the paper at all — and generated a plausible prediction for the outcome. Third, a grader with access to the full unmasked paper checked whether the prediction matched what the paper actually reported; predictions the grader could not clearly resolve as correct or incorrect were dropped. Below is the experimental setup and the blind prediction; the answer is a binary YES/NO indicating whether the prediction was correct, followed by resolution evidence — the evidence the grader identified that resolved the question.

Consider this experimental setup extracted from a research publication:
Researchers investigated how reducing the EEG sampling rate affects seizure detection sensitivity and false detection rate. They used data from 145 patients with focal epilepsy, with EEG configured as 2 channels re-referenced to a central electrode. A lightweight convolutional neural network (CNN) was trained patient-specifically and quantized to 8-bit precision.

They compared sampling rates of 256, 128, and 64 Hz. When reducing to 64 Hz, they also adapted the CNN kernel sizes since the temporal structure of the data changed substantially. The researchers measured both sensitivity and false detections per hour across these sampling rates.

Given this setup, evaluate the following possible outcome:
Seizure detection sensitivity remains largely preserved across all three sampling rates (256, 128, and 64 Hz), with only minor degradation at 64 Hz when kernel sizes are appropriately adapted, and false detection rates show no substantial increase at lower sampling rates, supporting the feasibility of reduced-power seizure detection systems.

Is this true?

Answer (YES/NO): NO